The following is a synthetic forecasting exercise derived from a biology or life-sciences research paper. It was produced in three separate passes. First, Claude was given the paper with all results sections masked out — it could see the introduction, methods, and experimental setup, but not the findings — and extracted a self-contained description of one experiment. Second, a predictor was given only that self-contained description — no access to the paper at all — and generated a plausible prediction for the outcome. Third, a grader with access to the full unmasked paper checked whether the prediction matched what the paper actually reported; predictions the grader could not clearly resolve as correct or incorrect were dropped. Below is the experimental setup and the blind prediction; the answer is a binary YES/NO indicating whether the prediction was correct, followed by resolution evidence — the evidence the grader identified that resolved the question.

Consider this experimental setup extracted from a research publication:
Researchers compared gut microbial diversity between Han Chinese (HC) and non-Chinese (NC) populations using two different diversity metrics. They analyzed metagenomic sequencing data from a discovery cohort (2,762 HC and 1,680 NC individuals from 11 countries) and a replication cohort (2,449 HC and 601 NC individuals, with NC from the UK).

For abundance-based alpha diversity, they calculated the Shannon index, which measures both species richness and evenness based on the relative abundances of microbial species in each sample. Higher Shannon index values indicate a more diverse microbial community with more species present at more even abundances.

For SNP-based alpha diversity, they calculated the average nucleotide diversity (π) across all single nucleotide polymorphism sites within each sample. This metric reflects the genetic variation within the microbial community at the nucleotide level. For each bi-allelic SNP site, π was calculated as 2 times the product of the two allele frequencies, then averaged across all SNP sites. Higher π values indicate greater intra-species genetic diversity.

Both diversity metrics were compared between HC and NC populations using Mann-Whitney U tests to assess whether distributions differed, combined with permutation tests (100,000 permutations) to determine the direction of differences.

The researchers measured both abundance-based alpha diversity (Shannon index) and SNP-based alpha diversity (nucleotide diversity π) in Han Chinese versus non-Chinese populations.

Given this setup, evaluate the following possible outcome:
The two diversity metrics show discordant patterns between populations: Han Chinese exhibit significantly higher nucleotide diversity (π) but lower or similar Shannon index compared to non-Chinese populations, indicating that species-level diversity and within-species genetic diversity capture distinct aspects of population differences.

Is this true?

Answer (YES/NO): YES